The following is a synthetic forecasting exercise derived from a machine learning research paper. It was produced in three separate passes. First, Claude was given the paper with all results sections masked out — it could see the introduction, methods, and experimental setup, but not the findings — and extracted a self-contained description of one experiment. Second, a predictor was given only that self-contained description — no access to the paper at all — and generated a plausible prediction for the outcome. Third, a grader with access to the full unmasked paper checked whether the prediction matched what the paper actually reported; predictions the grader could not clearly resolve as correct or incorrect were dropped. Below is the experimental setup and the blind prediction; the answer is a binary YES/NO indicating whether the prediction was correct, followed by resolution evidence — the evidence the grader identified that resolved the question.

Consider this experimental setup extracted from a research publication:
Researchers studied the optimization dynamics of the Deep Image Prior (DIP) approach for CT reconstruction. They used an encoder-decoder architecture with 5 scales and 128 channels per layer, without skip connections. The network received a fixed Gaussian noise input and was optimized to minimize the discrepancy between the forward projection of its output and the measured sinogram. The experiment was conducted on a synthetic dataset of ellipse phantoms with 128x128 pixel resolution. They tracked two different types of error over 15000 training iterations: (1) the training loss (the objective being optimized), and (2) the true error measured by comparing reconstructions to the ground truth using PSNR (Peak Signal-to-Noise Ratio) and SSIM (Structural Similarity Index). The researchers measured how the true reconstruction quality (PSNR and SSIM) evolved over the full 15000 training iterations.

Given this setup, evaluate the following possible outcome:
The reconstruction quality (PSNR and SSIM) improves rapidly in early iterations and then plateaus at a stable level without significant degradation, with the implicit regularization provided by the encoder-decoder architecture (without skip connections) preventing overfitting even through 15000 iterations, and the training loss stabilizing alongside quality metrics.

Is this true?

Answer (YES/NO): NO